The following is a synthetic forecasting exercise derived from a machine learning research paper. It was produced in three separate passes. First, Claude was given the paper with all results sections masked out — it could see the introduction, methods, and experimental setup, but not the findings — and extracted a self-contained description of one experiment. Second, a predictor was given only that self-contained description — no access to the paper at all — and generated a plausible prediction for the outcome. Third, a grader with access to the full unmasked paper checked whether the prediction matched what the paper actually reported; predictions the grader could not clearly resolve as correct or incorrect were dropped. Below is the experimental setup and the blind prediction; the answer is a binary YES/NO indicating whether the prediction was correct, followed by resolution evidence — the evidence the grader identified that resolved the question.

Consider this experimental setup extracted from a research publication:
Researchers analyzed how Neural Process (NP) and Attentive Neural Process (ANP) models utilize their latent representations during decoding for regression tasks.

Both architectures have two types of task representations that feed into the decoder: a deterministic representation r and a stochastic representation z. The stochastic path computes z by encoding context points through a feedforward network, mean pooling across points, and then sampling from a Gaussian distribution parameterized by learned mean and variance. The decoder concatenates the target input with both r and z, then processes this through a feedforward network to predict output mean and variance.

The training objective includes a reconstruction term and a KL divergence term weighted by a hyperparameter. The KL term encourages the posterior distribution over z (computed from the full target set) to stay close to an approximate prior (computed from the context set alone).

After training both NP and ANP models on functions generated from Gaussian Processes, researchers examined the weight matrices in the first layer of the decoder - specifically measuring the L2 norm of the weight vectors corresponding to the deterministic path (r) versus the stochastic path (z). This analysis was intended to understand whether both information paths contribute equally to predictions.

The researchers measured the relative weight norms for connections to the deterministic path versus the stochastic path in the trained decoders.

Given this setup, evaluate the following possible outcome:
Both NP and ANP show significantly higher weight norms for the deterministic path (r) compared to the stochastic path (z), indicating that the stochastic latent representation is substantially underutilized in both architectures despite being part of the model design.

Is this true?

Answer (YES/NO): YES